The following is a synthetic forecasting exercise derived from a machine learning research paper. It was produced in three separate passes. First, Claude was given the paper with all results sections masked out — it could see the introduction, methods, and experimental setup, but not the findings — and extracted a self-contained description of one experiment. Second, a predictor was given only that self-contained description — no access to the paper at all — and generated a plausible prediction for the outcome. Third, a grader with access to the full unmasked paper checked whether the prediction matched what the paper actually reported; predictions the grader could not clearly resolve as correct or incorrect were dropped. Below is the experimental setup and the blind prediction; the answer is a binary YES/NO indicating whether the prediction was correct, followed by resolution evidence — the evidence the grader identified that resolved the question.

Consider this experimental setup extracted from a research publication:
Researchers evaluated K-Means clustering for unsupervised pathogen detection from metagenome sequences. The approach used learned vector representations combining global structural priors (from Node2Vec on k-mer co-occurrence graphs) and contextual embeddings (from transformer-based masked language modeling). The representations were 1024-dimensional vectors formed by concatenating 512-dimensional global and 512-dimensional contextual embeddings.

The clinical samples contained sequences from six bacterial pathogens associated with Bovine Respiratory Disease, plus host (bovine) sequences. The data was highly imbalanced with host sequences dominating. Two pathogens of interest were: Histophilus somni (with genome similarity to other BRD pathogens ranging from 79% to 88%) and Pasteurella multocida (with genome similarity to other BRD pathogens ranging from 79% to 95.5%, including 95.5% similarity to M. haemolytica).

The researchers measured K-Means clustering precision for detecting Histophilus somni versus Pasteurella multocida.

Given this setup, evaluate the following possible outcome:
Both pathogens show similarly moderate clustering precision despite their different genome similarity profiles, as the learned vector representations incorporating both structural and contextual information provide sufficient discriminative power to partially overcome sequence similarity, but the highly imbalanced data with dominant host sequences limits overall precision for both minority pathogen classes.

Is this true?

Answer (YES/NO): NO